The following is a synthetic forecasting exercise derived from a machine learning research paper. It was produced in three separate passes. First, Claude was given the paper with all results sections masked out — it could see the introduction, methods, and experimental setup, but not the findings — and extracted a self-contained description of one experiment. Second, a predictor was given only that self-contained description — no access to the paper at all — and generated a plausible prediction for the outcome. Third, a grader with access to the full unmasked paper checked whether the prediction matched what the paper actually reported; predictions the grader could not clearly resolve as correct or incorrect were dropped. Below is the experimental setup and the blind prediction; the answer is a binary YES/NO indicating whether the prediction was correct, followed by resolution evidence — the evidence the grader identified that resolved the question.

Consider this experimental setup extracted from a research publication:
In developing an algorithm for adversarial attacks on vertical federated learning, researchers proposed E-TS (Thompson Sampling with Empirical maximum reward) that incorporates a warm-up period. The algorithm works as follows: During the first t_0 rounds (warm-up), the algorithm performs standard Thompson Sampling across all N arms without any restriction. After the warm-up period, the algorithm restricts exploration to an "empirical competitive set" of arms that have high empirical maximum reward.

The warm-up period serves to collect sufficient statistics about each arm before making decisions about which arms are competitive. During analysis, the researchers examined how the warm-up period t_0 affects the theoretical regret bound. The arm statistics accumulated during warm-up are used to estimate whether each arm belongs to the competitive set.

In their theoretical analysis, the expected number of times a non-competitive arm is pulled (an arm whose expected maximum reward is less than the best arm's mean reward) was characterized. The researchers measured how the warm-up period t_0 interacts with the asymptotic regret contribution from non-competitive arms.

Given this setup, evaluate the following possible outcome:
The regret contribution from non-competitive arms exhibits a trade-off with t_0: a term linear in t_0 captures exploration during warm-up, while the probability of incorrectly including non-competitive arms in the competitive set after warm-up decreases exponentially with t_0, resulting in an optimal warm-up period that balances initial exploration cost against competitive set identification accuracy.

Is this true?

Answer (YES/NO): YES